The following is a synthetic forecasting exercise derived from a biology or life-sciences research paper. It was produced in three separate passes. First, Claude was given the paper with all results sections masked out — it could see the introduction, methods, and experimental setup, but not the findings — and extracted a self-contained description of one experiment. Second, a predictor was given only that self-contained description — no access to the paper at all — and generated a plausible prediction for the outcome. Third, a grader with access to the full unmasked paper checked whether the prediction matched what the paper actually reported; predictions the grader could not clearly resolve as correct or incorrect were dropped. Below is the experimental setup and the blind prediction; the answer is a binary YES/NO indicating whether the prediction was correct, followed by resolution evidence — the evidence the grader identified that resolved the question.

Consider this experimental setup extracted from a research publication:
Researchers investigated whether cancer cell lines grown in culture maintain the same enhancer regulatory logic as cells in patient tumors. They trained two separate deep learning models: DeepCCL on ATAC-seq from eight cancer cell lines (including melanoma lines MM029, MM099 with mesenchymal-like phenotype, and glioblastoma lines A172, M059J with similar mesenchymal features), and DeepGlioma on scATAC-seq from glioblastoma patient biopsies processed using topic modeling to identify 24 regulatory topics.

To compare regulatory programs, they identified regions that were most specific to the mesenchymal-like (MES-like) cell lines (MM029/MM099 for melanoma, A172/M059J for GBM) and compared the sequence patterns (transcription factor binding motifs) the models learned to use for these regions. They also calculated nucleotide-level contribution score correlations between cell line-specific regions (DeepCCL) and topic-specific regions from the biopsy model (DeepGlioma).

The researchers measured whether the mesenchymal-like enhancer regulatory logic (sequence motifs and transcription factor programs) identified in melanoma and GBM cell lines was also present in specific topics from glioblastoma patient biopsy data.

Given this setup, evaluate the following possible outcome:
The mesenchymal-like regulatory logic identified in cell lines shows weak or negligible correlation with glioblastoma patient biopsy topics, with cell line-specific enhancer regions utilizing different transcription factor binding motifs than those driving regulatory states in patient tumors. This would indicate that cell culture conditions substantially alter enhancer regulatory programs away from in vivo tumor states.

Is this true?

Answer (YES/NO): NO